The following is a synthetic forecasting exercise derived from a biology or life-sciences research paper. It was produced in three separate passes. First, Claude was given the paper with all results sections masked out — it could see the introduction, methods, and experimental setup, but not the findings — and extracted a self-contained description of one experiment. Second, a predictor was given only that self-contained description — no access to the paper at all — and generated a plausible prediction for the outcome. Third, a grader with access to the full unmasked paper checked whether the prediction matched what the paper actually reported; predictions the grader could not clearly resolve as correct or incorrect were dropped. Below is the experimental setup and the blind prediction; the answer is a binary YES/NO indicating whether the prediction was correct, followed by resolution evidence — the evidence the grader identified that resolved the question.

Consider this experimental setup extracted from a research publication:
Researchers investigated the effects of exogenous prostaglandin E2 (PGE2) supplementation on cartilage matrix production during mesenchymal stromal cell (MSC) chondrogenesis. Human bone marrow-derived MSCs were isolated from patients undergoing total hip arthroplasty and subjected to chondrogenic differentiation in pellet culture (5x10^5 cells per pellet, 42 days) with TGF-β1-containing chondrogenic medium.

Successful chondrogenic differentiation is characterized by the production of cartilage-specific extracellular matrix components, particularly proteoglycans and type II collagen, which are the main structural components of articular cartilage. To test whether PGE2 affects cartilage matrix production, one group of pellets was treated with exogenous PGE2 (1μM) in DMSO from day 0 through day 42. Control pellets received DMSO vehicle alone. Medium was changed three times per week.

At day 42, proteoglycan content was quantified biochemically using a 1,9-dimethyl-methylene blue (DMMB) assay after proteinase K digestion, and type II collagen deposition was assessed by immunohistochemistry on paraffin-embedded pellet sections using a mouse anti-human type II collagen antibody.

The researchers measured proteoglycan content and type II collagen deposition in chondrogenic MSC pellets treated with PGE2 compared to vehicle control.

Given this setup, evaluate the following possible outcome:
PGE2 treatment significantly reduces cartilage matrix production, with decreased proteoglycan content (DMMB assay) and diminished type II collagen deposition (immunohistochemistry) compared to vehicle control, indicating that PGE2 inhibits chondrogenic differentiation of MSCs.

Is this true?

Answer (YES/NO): NO